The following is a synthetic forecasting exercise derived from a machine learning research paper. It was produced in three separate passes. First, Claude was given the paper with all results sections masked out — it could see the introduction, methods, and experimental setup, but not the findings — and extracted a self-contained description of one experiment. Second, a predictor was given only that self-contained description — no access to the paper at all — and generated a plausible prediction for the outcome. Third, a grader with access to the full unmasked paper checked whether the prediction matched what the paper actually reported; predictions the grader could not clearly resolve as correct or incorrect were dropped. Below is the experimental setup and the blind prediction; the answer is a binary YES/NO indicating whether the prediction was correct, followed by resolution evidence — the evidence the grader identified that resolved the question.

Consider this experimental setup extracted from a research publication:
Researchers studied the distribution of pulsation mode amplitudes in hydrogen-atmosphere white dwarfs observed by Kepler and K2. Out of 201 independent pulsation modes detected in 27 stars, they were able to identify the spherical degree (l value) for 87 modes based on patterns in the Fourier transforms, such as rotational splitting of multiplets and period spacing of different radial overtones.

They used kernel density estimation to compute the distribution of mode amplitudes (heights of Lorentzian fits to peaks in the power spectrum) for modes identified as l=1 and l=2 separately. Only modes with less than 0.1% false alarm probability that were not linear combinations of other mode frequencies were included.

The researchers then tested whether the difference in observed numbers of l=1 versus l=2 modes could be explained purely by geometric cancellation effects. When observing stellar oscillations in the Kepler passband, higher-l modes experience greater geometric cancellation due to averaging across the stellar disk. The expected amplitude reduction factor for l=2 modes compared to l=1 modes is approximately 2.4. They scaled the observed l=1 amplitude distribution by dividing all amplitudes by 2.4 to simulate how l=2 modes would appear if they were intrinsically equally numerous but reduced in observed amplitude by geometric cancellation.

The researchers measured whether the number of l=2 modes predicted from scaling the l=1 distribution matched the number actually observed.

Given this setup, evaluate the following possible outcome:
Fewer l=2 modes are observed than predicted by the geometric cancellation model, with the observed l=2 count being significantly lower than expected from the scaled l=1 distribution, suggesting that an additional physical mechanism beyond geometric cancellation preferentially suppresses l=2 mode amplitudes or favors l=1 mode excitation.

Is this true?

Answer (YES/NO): YES